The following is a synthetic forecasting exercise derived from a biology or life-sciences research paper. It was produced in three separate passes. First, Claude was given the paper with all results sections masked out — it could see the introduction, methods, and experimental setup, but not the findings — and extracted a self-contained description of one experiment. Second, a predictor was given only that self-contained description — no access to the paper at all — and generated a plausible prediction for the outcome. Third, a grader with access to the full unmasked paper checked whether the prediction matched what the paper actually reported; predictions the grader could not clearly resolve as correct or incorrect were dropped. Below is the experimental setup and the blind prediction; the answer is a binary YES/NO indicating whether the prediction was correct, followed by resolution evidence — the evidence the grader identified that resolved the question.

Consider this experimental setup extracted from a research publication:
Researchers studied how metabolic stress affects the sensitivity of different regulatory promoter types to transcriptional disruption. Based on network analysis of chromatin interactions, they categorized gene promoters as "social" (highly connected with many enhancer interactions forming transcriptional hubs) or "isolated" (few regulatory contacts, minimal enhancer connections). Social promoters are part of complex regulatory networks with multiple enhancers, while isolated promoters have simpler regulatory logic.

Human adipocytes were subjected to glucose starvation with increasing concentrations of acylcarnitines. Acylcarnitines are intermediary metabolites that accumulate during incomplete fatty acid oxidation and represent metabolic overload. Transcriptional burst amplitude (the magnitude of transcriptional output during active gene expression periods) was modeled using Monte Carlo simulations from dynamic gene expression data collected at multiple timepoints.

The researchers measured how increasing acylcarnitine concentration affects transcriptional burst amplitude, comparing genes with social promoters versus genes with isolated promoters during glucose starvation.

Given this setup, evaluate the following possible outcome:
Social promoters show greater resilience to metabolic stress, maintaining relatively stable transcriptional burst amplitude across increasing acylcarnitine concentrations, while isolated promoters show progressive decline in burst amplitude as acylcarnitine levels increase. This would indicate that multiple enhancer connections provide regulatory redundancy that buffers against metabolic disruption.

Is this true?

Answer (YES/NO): NO